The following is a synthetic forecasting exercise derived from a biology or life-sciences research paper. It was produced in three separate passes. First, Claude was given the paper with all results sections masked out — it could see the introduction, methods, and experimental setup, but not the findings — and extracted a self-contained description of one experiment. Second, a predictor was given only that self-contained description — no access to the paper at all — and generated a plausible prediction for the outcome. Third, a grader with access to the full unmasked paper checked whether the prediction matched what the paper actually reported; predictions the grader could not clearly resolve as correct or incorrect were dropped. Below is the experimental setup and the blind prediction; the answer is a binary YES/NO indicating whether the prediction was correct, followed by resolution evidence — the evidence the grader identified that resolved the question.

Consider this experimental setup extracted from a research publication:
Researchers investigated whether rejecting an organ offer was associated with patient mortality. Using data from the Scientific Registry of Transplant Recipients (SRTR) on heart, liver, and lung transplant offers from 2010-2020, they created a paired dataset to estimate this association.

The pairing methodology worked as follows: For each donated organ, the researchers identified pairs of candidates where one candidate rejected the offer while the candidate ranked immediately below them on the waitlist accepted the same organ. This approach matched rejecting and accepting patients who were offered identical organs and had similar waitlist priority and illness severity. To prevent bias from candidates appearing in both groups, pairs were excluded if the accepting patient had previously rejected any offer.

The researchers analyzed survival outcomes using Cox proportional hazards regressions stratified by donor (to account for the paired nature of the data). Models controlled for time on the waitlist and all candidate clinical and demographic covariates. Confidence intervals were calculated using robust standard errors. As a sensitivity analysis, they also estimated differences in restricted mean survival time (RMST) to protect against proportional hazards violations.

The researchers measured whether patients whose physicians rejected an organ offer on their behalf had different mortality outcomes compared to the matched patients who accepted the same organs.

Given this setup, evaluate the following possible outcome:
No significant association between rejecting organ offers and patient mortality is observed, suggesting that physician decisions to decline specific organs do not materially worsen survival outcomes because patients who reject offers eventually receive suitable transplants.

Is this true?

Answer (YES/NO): NO